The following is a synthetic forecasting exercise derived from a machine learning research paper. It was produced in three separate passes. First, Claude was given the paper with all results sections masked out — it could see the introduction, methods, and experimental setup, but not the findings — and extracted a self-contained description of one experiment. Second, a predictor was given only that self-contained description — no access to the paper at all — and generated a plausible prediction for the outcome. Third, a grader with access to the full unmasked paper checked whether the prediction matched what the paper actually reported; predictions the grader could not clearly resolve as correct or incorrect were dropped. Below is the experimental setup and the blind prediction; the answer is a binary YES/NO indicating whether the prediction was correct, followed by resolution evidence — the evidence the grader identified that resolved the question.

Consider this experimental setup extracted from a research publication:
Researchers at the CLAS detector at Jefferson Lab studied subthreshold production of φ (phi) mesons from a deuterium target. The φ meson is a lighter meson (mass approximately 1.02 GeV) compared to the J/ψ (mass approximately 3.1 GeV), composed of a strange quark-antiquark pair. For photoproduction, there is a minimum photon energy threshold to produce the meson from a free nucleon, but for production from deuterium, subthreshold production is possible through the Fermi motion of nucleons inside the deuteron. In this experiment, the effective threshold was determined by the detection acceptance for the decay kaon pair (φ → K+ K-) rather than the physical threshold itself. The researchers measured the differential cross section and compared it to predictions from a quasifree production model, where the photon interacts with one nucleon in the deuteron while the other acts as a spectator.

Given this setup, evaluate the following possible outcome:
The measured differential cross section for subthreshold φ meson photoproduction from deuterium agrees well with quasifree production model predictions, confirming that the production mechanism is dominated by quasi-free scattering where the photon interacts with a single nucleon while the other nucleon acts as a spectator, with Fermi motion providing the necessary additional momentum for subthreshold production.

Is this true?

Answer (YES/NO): YES